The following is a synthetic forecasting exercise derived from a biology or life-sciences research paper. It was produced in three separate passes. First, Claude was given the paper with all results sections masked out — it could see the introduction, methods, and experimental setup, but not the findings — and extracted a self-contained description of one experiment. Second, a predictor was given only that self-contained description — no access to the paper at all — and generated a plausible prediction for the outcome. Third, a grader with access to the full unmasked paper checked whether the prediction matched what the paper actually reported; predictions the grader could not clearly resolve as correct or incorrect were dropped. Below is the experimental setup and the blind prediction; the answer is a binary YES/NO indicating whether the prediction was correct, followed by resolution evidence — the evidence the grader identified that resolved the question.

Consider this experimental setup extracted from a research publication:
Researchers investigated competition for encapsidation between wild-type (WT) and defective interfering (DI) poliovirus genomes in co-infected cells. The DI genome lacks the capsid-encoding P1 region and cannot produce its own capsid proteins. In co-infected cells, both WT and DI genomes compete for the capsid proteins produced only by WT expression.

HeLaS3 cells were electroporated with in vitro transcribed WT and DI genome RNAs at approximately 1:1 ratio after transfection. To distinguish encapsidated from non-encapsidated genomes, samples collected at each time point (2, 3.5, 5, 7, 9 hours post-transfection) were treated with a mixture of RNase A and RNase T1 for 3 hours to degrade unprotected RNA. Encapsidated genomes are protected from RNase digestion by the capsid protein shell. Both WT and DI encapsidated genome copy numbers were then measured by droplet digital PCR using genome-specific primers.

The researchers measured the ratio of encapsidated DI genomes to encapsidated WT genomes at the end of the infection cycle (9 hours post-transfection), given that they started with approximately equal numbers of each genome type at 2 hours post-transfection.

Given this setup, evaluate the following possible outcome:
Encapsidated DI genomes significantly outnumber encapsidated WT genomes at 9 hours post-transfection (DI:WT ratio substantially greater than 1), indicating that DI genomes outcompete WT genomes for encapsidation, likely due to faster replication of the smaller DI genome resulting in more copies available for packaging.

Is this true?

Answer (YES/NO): YES